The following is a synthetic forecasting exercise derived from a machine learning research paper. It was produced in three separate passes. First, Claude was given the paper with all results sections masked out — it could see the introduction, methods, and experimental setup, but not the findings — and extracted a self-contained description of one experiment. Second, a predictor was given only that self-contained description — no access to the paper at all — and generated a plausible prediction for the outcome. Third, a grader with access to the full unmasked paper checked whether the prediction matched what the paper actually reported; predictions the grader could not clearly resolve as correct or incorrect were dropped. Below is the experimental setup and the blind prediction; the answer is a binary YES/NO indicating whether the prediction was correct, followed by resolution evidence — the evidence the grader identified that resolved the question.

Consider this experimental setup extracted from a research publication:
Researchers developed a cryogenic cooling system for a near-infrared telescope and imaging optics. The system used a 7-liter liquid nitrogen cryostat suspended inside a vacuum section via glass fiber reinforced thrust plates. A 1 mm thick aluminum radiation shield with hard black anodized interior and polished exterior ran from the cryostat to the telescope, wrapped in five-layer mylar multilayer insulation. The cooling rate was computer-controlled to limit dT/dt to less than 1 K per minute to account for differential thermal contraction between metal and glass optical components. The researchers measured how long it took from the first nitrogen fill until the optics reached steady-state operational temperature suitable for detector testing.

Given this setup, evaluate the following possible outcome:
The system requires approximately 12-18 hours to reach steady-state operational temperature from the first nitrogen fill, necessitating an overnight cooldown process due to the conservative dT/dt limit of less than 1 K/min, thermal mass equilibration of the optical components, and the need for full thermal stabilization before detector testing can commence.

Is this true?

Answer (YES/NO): NO